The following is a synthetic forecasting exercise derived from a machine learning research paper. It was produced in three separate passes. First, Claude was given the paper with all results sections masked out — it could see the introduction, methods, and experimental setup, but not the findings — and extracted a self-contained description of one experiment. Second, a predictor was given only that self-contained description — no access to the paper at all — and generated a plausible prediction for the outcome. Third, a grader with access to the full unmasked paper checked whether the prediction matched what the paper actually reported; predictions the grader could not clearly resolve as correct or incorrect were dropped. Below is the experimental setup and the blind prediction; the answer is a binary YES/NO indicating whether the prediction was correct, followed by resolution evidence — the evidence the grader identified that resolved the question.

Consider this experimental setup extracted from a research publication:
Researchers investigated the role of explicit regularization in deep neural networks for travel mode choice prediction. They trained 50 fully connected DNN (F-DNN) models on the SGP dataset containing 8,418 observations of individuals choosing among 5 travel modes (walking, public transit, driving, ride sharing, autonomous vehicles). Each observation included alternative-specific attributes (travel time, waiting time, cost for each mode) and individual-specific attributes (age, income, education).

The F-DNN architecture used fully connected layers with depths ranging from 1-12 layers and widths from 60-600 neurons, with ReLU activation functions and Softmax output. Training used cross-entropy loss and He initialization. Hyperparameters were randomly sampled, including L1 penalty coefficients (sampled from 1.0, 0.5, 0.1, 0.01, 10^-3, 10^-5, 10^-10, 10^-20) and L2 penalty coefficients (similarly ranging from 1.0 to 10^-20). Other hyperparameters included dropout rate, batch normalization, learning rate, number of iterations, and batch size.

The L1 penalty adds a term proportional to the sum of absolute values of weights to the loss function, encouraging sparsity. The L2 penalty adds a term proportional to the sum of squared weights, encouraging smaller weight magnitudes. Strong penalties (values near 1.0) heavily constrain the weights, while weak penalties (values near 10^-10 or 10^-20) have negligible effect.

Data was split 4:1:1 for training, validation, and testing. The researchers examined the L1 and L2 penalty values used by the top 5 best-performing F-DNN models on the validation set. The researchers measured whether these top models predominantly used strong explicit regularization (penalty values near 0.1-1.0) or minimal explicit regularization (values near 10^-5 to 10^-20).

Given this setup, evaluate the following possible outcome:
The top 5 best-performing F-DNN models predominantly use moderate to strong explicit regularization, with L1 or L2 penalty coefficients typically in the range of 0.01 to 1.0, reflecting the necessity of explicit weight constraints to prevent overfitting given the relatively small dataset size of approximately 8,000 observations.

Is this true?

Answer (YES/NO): NO